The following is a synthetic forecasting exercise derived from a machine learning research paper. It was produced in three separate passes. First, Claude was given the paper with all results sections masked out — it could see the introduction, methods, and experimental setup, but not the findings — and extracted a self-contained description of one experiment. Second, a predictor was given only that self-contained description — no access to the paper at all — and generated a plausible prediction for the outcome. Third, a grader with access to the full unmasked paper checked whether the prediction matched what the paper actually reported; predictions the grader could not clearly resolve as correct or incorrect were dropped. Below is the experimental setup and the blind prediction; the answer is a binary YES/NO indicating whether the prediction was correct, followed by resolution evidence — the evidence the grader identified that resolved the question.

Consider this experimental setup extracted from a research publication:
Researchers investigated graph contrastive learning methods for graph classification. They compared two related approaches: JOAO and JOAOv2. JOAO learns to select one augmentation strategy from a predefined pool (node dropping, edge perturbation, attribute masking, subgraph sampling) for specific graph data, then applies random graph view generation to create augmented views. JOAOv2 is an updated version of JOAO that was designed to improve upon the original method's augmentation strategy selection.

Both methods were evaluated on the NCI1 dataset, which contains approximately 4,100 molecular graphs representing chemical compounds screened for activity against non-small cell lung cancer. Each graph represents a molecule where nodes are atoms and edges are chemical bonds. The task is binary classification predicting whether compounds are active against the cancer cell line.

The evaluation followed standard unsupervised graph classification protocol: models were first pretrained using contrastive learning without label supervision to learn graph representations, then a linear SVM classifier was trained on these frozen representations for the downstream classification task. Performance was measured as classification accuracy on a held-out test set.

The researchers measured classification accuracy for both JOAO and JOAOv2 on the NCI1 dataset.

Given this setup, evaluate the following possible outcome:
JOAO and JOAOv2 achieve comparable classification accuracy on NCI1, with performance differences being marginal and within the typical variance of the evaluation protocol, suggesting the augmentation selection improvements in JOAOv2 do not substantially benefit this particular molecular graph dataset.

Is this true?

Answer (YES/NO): NO